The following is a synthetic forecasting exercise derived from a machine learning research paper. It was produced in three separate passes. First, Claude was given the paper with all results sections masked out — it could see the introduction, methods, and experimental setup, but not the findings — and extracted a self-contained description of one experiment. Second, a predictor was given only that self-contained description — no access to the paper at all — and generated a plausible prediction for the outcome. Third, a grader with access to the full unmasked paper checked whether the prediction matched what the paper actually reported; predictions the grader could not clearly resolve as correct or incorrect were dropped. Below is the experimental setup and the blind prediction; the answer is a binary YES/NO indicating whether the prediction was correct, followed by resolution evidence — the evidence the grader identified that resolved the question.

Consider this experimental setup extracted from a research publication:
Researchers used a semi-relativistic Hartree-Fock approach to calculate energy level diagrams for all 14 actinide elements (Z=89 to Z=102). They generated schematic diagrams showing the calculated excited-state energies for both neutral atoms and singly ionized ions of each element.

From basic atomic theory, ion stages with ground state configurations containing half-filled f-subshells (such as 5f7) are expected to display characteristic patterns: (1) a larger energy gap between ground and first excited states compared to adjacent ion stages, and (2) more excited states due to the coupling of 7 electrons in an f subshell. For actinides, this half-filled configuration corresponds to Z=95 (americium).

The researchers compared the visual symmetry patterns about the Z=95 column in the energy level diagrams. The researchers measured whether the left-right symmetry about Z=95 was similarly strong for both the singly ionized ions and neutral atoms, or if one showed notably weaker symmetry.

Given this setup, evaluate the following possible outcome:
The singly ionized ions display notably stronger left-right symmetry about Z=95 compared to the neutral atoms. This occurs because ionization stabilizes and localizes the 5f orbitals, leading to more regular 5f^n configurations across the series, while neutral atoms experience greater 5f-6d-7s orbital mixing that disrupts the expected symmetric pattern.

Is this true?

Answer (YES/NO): YES